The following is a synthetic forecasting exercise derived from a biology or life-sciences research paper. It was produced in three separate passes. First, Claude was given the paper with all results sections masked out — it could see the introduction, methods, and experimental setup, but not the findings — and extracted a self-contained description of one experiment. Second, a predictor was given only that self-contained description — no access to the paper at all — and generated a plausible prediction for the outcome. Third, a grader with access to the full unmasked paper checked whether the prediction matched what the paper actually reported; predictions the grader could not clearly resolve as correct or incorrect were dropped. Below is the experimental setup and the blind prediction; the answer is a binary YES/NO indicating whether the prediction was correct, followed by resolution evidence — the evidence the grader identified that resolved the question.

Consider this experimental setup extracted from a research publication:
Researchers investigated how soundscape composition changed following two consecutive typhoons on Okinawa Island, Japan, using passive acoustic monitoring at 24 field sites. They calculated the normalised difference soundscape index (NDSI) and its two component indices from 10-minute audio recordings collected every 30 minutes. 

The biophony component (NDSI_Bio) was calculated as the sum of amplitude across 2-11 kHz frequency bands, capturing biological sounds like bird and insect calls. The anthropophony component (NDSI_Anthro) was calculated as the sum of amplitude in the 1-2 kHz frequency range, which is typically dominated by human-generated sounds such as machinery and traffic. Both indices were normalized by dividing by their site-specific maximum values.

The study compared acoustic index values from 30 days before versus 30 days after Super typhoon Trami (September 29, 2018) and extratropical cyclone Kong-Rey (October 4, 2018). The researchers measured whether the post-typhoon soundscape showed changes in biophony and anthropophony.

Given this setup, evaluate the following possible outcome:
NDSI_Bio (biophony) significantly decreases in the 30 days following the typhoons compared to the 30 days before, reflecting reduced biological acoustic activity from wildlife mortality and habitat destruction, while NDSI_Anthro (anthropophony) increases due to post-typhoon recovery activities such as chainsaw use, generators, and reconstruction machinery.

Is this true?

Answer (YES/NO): NO